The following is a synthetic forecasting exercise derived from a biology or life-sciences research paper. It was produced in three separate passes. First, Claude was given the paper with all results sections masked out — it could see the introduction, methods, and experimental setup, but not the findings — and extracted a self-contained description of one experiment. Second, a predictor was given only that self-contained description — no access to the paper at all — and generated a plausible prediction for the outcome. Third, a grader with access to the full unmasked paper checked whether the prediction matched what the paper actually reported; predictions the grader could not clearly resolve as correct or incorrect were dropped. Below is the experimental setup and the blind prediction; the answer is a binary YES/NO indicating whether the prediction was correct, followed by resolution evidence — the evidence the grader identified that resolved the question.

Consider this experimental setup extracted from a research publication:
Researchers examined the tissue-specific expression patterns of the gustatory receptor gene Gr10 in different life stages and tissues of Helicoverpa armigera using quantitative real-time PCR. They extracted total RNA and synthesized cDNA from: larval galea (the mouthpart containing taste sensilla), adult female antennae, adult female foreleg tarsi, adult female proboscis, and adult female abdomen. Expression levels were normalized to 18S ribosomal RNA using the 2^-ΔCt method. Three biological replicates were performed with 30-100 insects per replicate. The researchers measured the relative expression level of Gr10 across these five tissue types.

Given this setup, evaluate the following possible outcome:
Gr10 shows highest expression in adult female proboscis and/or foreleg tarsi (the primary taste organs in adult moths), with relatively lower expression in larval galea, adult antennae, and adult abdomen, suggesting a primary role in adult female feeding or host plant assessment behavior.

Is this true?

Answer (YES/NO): NO